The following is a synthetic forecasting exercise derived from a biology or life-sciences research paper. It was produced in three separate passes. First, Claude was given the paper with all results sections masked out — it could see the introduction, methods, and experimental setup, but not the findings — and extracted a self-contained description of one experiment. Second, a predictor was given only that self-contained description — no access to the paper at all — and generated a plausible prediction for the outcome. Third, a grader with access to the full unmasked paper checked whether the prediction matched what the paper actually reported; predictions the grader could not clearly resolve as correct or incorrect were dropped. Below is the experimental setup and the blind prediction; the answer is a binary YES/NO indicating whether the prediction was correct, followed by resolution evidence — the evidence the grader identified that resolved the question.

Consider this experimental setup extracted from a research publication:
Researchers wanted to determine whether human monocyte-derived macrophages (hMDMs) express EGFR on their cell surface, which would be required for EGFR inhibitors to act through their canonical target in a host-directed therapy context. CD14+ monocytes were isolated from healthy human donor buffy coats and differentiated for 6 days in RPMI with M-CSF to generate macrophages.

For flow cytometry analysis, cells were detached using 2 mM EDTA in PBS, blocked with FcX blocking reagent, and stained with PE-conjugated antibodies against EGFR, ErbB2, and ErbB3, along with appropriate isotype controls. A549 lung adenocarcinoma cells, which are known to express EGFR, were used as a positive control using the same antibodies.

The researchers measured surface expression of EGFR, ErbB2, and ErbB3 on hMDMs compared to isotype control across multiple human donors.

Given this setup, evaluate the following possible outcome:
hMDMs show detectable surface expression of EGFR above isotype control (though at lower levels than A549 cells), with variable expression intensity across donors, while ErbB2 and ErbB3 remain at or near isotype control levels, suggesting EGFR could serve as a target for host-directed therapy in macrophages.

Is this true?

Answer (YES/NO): NO